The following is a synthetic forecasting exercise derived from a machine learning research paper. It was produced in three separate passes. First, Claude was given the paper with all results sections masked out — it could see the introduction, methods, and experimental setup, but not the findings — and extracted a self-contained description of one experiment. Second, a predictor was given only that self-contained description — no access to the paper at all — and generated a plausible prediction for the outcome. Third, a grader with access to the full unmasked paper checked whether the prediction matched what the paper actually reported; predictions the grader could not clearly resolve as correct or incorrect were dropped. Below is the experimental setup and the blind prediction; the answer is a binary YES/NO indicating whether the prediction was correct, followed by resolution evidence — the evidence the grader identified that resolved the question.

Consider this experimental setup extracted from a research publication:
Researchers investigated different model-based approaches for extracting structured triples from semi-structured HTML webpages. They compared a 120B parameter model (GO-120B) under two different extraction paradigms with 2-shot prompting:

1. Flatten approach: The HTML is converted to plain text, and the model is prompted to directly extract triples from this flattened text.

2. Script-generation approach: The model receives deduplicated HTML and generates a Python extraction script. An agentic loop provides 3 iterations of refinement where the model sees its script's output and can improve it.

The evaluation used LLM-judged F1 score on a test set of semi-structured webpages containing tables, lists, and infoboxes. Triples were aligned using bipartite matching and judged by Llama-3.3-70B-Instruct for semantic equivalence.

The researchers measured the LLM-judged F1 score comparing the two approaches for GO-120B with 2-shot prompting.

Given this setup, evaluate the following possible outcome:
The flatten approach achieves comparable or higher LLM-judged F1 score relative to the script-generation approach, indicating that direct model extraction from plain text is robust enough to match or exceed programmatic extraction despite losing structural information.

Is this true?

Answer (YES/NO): YES